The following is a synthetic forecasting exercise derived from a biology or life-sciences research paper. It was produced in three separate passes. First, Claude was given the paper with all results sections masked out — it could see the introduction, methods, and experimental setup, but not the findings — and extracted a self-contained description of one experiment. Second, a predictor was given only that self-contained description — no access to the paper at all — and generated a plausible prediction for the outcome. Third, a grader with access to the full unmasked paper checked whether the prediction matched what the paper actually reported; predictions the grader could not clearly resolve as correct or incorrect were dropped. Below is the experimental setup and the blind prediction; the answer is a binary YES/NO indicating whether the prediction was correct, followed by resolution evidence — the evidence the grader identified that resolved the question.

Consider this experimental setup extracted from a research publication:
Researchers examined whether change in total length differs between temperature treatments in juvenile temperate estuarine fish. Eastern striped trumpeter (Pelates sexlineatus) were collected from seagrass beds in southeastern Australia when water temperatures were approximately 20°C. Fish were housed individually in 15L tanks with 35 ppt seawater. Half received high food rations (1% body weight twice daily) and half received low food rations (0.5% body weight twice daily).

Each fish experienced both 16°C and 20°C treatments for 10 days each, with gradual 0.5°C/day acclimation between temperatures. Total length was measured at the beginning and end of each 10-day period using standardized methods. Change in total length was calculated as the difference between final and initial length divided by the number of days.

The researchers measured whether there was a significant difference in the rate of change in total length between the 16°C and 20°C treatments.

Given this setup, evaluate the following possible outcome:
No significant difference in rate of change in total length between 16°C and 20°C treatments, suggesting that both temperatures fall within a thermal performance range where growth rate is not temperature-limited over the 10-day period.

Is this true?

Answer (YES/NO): NO